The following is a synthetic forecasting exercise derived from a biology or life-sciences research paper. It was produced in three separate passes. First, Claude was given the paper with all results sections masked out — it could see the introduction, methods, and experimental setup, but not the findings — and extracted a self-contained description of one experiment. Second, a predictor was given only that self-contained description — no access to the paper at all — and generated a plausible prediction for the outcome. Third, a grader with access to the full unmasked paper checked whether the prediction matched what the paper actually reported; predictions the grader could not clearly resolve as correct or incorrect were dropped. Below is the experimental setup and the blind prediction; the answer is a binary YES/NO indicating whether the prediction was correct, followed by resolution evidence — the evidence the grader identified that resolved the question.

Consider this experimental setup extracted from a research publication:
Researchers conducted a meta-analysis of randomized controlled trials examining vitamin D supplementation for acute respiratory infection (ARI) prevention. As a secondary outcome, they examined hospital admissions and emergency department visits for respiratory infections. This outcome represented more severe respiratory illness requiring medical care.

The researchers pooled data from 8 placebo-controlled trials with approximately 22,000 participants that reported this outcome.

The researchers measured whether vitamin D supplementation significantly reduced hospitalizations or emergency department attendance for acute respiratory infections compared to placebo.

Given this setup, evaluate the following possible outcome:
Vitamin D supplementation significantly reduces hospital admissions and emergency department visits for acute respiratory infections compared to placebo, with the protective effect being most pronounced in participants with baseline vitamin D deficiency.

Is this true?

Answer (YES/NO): NO